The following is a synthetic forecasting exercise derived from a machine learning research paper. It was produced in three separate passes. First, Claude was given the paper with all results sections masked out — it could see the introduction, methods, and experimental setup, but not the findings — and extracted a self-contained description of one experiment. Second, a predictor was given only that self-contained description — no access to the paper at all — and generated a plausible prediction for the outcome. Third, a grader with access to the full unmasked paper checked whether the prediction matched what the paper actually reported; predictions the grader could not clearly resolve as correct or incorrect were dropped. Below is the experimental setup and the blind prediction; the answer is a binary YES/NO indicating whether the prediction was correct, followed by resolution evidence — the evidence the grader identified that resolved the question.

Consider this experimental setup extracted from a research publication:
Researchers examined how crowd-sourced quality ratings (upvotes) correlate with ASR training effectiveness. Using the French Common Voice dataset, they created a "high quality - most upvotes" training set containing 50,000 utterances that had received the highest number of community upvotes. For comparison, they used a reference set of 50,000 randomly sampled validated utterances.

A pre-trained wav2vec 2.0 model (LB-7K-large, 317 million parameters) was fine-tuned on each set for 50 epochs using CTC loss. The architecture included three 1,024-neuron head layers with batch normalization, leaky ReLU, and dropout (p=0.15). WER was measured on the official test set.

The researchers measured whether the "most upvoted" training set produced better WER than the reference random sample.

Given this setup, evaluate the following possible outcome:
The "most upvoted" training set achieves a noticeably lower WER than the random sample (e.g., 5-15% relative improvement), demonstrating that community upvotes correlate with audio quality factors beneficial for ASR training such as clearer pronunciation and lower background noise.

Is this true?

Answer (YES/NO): NO